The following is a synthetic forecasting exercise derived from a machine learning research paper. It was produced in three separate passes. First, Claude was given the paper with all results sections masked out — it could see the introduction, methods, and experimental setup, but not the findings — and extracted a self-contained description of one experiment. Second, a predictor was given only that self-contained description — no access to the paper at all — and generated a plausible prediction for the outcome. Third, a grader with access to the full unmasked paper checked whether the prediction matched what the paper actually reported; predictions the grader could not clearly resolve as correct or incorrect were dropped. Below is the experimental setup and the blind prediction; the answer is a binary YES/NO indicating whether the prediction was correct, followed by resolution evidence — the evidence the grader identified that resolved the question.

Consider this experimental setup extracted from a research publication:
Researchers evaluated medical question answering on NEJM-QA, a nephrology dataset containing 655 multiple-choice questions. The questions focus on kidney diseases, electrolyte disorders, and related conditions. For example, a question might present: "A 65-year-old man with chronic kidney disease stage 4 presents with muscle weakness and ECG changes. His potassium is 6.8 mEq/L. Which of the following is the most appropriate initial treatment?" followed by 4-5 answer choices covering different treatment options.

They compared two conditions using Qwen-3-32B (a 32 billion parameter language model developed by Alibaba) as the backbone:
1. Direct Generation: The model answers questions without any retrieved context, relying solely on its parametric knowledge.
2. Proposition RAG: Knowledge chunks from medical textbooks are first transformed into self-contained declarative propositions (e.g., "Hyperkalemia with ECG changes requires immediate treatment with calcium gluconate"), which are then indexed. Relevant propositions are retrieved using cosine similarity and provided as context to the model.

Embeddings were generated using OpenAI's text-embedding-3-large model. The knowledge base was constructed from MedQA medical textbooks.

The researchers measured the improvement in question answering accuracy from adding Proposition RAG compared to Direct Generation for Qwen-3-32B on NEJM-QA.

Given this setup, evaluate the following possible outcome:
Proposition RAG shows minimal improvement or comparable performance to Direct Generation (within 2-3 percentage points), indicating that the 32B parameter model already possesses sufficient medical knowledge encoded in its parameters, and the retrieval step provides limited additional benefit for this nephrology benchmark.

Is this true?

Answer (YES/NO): NO